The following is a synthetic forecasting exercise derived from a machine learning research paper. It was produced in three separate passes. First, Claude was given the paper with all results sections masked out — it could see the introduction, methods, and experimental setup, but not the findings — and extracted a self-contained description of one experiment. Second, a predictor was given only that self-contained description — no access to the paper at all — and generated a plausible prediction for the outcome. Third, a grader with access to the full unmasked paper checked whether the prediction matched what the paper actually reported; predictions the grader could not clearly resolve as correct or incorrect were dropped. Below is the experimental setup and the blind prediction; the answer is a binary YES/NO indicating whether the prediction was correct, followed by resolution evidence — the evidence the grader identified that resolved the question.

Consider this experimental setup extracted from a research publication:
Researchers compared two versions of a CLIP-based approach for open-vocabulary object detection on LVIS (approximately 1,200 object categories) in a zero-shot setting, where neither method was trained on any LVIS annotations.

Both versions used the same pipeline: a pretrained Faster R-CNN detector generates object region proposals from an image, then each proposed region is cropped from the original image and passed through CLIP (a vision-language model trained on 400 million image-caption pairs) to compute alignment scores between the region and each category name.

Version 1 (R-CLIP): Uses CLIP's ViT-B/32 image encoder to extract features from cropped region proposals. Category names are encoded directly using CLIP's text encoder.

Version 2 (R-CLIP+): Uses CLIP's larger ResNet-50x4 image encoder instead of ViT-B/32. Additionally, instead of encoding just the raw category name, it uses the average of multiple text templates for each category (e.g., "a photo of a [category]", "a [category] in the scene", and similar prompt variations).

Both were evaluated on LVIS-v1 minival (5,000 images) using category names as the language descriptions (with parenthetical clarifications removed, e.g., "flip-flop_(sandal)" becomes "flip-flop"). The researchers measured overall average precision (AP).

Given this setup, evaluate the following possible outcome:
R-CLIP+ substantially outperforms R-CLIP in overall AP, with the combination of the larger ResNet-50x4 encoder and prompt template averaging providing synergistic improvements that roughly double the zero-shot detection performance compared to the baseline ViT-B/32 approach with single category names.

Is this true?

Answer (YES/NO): NO